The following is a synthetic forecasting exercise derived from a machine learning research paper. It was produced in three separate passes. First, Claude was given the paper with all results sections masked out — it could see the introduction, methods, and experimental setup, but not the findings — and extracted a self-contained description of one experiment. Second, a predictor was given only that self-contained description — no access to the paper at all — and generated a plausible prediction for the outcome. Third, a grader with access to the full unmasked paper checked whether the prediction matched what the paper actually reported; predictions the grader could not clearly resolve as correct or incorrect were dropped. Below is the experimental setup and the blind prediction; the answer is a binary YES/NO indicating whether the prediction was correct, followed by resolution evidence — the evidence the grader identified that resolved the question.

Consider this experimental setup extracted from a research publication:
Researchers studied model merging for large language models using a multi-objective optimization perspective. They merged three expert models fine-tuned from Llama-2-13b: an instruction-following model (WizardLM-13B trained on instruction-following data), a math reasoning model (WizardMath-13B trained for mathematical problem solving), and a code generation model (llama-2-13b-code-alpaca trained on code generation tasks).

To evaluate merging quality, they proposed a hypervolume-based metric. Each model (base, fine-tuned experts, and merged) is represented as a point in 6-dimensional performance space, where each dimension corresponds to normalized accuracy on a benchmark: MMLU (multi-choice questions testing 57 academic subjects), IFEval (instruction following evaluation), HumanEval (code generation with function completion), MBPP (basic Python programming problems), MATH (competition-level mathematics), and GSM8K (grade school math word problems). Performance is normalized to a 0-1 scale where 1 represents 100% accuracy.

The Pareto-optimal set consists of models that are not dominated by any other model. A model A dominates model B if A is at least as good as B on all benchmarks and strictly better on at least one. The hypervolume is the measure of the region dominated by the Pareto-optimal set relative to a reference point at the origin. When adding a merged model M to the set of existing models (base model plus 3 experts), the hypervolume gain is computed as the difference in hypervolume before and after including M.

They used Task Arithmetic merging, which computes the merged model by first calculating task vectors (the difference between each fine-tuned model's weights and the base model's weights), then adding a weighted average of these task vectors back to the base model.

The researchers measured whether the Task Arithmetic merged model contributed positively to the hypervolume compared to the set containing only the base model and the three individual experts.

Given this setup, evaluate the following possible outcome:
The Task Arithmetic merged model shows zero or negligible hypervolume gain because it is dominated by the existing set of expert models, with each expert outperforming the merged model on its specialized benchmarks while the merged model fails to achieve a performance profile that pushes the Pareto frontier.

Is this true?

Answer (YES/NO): NO